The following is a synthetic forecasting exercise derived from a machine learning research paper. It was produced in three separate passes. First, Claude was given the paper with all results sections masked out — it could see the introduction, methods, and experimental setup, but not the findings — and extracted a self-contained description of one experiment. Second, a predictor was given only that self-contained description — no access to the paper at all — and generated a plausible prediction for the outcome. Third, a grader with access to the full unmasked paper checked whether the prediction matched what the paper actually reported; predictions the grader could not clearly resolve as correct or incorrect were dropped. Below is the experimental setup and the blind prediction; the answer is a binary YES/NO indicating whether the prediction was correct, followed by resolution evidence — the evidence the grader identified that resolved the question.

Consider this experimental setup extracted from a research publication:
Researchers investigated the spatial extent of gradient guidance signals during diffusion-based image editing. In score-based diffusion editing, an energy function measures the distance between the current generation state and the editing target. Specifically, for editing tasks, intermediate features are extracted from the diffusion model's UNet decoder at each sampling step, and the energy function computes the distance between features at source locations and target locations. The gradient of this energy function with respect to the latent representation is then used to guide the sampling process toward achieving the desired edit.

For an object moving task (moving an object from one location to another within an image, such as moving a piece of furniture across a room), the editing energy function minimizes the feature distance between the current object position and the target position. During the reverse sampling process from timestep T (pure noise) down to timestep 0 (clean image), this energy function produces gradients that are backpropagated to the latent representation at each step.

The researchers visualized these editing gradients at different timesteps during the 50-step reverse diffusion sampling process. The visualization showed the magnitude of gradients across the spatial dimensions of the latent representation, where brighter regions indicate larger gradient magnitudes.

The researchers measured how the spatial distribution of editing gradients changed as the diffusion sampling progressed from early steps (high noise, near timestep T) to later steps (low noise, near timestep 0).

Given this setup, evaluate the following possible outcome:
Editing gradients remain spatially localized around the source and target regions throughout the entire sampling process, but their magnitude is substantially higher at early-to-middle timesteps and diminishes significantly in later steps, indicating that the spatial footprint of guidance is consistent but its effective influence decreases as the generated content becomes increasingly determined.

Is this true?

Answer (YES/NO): NO